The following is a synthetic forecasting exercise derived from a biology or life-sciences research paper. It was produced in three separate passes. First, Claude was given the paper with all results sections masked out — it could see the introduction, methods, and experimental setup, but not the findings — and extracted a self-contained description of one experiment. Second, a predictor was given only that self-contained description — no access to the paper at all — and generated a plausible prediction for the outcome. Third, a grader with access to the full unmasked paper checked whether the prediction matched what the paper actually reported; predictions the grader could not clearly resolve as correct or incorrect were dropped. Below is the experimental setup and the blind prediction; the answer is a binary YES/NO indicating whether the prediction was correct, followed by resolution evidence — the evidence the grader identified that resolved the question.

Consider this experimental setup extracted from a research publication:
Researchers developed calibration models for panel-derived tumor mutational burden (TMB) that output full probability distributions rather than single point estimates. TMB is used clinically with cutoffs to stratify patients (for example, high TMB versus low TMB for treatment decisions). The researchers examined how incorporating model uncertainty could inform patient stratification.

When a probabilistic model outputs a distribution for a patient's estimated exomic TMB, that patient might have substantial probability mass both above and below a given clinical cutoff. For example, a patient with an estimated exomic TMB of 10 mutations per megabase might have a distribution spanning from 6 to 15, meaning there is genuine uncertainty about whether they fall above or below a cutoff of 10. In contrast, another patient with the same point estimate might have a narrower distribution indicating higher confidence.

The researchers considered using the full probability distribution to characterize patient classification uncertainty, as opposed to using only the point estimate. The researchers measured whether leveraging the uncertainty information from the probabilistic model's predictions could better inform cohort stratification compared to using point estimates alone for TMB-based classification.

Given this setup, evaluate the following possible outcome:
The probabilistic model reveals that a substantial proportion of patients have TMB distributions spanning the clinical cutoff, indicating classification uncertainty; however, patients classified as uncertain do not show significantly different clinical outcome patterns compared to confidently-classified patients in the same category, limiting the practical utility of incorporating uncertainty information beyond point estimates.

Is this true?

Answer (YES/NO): NO